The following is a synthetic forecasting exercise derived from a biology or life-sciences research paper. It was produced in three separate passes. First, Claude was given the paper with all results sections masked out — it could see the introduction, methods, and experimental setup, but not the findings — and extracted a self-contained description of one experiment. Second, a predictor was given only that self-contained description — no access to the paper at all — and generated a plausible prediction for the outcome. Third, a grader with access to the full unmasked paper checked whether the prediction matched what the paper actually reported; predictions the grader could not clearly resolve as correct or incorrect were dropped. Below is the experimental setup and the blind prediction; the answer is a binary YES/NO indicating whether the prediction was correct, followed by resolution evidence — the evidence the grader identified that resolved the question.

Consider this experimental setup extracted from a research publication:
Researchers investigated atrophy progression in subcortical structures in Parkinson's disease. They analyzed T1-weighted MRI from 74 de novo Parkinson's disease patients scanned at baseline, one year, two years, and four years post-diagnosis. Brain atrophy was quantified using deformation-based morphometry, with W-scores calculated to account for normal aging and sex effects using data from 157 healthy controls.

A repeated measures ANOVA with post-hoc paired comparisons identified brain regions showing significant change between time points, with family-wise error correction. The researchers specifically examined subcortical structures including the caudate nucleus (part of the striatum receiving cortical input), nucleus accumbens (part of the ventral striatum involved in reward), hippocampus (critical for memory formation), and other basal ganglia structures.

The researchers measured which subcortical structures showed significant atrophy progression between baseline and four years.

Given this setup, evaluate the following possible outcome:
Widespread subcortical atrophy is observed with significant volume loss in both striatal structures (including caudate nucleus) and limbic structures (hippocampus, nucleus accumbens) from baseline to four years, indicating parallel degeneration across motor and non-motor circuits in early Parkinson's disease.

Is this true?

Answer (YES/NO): YES